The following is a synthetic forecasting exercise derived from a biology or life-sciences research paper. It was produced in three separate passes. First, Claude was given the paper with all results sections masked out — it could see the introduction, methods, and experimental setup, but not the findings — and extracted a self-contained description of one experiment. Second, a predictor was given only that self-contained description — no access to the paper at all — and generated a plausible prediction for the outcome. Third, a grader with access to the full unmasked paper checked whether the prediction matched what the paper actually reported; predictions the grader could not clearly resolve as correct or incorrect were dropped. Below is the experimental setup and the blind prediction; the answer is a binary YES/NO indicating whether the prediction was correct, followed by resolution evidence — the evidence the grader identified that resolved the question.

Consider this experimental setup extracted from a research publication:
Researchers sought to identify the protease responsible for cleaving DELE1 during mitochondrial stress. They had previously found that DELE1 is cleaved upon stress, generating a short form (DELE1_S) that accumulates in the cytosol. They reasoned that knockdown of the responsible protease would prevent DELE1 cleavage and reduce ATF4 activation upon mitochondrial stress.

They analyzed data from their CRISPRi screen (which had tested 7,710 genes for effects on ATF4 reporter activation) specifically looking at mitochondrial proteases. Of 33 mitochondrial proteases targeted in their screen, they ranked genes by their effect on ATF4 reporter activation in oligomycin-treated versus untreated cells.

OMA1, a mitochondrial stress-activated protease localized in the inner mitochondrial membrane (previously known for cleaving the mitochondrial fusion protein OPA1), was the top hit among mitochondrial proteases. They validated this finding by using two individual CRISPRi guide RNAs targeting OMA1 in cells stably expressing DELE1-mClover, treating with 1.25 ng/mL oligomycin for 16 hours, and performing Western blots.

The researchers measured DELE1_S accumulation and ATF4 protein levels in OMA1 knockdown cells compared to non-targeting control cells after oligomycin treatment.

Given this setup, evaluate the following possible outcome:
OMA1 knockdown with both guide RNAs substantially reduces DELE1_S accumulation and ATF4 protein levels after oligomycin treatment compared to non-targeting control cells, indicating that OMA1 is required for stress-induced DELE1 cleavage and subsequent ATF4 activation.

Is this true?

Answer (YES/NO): YES